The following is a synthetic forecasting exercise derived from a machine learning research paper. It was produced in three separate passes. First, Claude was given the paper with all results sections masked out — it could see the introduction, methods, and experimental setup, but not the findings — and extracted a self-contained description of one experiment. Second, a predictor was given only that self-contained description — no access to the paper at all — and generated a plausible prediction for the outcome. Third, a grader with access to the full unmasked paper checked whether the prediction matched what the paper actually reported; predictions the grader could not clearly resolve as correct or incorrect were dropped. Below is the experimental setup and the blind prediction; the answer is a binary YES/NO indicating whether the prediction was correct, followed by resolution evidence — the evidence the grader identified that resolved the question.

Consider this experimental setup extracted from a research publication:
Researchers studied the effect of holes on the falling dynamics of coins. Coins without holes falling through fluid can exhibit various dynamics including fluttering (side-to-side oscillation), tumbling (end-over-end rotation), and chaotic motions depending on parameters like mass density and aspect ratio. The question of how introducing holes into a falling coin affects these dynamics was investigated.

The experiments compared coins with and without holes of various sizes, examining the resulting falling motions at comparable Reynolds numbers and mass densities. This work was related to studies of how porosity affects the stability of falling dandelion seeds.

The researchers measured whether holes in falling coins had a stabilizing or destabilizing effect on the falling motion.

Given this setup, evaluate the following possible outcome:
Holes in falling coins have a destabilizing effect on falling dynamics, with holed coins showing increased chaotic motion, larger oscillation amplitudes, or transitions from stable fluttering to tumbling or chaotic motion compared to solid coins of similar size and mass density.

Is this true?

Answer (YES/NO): NO